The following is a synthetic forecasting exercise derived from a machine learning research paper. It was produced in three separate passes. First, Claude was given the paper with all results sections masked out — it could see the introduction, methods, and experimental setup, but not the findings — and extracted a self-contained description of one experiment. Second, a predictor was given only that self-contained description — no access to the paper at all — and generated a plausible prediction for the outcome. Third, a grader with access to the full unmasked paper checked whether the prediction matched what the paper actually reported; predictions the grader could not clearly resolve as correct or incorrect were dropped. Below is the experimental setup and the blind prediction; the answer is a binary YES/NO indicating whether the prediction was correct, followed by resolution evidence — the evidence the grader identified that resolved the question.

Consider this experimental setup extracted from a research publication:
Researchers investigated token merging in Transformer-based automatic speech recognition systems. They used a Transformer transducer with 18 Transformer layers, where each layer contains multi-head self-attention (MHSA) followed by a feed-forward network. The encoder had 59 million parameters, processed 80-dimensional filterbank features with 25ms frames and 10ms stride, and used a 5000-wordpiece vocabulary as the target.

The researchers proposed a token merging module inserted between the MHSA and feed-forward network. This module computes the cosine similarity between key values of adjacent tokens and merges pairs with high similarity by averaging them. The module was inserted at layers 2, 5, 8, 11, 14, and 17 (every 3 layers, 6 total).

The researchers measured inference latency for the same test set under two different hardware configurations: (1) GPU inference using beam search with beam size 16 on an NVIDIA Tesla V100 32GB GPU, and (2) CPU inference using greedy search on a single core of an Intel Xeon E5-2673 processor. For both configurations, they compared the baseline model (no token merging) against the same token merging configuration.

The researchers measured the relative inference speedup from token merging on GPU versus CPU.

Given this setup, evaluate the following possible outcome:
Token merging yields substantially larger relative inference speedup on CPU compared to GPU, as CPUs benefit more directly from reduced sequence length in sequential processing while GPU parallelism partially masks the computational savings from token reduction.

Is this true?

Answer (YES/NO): NO